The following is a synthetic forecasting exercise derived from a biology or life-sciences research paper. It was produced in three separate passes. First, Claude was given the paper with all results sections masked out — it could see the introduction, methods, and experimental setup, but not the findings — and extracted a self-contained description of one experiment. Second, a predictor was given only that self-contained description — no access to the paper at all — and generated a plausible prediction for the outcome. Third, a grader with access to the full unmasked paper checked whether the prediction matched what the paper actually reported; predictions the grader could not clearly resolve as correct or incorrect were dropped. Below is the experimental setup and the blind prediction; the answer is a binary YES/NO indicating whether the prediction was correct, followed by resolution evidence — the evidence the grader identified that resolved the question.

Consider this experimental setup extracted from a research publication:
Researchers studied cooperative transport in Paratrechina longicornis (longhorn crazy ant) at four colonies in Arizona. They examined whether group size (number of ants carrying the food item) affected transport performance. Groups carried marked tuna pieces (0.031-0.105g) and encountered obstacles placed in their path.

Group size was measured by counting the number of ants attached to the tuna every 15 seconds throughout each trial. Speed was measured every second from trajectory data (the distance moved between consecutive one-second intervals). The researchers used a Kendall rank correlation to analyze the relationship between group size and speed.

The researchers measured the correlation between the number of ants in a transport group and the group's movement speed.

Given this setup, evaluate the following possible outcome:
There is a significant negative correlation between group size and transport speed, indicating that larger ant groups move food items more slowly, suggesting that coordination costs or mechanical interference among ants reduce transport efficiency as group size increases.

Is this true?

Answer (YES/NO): NO